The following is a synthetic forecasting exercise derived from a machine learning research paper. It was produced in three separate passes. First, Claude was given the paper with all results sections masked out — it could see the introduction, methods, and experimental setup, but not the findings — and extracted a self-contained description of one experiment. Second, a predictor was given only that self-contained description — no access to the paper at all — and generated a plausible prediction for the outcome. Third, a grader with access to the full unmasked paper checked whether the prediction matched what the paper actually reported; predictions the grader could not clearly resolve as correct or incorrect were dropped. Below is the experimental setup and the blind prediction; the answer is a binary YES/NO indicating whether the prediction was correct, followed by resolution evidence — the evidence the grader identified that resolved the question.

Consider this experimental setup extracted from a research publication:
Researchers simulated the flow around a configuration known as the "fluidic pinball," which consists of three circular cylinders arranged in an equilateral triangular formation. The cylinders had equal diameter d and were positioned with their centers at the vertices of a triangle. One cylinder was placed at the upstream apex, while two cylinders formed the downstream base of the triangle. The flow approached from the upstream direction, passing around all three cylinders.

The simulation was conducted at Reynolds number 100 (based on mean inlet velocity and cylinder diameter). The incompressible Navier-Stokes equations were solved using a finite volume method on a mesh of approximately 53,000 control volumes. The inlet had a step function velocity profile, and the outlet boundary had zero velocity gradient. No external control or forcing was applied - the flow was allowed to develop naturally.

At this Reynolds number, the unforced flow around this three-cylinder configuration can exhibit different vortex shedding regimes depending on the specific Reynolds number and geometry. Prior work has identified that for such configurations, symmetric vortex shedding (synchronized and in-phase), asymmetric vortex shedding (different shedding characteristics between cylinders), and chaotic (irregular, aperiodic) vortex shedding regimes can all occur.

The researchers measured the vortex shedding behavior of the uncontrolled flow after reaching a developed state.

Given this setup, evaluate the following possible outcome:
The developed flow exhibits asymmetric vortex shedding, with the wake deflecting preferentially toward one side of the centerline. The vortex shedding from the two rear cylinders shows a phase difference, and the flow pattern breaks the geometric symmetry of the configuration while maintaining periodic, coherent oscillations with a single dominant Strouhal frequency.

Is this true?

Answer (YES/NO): YES